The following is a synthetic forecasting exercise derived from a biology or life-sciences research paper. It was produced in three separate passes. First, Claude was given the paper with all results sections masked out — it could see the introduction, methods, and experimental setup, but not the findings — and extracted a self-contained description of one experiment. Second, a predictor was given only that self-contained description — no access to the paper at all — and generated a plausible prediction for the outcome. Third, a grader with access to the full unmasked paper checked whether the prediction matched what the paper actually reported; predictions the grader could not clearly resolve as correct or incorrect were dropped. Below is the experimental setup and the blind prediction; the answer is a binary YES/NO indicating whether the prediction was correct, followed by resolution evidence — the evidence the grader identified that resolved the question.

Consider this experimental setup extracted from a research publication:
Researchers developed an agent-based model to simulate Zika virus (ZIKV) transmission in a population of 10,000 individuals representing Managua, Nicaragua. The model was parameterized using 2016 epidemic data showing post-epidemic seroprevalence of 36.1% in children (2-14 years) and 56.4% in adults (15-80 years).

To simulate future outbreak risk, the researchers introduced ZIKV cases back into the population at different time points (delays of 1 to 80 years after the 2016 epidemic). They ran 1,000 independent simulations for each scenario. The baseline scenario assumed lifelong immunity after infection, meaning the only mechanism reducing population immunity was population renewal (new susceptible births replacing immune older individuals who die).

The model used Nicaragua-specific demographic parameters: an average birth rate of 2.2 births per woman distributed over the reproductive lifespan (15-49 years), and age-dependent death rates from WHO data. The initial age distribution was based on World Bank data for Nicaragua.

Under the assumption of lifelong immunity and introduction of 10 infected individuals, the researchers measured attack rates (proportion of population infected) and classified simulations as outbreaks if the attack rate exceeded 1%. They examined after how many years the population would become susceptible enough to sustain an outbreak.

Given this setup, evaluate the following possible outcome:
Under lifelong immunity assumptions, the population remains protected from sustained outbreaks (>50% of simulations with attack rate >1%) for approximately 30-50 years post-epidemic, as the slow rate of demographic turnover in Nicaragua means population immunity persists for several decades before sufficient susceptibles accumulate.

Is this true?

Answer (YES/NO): YES